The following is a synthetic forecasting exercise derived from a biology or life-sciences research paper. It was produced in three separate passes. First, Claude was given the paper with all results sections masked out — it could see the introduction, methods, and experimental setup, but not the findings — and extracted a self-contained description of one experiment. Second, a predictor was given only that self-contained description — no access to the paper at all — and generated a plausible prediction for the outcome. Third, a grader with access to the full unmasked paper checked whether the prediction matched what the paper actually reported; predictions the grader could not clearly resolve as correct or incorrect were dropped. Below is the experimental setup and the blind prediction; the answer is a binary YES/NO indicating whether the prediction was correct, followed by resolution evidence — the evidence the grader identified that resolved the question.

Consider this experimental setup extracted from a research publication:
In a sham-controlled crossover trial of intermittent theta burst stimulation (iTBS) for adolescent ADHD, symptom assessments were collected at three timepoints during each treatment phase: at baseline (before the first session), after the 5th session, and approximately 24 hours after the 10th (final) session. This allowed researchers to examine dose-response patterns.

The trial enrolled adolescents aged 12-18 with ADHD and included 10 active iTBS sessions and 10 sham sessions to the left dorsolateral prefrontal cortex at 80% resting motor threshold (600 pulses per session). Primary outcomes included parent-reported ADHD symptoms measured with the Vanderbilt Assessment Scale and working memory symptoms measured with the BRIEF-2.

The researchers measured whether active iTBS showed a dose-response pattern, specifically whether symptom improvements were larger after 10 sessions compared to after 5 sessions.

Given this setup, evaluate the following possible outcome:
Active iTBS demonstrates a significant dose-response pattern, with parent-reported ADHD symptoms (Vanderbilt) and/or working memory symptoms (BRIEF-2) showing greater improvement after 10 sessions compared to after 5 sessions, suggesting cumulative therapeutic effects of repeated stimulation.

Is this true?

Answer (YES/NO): YES